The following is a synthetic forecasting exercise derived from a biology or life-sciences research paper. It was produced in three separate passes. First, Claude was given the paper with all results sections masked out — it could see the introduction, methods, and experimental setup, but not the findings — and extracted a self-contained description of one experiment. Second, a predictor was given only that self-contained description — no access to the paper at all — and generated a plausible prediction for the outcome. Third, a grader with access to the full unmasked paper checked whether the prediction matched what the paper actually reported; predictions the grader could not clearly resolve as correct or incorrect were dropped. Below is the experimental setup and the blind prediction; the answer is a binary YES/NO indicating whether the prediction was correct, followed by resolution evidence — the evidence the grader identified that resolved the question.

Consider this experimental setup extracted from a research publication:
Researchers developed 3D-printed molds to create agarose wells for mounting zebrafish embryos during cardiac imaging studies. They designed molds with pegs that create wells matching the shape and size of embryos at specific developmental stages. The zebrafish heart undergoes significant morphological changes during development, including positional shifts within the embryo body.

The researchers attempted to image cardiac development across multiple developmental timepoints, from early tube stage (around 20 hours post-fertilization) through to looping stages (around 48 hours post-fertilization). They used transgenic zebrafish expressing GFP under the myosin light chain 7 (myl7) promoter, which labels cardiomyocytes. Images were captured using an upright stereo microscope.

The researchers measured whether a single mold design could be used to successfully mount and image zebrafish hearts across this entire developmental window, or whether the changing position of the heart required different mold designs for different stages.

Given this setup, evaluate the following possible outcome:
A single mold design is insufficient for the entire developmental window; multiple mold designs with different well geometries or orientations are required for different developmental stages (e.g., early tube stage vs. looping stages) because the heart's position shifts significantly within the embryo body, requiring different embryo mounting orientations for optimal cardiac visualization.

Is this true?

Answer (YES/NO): YES